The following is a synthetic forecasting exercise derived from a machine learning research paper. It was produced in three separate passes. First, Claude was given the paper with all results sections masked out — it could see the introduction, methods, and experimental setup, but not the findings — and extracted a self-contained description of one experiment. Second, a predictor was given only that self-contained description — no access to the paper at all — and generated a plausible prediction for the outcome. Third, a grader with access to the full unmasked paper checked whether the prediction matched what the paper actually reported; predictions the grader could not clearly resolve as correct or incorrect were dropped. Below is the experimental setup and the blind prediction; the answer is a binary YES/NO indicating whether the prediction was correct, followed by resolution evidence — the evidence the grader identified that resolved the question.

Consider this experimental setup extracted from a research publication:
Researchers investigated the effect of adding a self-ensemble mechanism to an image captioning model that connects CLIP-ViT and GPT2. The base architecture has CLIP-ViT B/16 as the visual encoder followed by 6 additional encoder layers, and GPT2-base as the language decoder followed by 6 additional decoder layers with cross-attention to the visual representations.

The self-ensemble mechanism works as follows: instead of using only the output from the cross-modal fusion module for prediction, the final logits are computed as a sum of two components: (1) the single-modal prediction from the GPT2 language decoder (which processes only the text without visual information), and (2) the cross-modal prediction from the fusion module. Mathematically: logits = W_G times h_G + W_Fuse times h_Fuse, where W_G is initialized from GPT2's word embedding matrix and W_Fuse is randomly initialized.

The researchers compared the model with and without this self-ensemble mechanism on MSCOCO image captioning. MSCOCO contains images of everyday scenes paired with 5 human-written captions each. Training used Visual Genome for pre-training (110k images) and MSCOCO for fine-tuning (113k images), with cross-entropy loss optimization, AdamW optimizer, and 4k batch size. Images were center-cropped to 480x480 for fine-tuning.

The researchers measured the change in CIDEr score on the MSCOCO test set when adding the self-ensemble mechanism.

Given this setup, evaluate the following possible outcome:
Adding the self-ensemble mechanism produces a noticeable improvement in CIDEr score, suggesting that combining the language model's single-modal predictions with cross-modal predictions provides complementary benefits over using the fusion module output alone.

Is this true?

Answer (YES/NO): YES